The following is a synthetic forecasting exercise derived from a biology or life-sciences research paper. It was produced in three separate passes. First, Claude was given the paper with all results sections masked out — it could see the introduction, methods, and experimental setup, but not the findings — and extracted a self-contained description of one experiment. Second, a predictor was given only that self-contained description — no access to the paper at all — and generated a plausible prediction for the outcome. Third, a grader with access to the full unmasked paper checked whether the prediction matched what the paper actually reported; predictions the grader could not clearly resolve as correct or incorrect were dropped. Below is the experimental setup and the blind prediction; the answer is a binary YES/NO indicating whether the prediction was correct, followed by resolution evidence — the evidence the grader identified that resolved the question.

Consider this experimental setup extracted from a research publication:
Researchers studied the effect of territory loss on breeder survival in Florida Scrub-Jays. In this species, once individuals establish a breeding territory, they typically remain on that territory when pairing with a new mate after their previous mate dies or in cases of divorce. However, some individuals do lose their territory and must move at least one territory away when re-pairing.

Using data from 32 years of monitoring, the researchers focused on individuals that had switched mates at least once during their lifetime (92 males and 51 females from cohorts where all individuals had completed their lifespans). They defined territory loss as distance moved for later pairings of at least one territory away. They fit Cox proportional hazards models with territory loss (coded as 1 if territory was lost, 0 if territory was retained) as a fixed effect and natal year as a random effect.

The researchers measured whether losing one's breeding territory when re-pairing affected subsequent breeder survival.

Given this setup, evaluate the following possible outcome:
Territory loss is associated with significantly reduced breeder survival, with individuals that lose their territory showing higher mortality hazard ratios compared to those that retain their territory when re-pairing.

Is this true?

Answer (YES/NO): NO